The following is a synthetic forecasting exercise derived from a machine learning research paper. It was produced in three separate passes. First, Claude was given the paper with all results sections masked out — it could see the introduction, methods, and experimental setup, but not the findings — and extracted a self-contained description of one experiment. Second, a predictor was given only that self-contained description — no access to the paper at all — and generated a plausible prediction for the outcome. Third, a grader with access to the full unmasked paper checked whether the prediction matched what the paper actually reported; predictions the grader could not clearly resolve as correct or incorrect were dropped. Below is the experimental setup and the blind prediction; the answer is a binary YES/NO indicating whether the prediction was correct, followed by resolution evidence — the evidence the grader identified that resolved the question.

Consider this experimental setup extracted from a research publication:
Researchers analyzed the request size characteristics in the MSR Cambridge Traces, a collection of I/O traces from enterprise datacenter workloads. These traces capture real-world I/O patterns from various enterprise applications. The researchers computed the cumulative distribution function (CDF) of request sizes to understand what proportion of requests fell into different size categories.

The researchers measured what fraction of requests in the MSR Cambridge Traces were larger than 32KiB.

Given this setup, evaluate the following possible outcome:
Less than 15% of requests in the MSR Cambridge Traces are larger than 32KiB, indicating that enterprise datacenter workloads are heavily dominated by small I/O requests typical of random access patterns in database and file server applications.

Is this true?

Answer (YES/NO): NO